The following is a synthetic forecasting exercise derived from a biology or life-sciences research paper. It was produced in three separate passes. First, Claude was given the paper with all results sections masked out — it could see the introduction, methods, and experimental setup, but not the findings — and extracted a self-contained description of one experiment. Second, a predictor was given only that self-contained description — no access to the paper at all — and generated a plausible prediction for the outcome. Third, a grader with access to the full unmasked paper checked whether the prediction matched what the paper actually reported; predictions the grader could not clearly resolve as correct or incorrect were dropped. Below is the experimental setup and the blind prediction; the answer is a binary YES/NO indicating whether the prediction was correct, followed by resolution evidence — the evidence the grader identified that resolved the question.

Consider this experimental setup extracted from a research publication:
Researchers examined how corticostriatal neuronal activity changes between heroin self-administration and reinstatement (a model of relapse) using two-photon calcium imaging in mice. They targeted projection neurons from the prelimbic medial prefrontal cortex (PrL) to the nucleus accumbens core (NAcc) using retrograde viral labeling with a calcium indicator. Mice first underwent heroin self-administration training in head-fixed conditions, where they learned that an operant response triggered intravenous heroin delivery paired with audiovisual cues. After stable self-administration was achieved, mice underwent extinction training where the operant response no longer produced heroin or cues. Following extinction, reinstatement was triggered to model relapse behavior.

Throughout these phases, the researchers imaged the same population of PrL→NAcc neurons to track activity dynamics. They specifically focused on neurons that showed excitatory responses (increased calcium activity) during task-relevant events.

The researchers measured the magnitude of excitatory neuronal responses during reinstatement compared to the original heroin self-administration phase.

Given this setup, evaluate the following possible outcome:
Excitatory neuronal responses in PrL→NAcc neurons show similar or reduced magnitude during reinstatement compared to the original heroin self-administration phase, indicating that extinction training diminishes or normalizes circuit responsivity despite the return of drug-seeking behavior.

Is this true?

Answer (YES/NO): NO